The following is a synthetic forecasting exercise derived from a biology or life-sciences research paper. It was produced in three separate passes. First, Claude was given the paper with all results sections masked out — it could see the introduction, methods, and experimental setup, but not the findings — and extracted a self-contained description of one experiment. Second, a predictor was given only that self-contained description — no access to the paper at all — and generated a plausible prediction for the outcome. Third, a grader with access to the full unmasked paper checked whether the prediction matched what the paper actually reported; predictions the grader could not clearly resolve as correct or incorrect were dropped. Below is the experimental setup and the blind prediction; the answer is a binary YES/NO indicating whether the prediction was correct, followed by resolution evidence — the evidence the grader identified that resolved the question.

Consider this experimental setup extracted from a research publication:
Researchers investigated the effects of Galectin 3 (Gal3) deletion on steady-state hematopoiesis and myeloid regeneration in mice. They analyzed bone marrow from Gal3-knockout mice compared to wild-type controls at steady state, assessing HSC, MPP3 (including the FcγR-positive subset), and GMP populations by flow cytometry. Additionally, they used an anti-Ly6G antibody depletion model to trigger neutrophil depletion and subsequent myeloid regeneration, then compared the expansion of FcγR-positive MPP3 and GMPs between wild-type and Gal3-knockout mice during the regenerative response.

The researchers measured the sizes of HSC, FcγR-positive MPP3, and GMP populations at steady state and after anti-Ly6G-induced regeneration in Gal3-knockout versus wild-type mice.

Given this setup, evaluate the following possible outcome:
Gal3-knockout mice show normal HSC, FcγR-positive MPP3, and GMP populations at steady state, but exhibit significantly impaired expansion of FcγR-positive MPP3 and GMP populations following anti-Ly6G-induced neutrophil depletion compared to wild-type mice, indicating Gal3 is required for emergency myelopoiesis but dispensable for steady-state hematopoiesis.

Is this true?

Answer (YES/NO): NO